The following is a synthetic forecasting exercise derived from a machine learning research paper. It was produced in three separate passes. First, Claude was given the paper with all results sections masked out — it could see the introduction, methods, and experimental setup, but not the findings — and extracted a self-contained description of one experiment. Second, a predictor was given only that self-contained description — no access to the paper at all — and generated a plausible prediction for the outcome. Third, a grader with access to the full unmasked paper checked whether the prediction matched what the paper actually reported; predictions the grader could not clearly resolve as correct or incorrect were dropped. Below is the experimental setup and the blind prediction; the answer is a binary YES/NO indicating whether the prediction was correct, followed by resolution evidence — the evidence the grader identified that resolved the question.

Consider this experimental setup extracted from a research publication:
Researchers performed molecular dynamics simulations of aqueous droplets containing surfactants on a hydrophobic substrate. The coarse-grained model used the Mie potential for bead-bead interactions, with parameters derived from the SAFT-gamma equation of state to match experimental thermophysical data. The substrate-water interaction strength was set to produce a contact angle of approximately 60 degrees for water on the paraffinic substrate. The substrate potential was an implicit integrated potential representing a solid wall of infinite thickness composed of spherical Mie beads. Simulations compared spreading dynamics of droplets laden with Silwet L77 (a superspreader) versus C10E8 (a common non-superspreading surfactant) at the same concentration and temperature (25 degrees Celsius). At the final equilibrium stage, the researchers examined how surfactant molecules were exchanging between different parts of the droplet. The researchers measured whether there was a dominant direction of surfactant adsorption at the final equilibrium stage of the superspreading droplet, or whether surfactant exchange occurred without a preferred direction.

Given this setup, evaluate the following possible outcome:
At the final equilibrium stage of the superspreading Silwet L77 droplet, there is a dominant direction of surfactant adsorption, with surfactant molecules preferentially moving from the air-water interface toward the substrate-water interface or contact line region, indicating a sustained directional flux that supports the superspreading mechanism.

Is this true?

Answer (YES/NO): NO